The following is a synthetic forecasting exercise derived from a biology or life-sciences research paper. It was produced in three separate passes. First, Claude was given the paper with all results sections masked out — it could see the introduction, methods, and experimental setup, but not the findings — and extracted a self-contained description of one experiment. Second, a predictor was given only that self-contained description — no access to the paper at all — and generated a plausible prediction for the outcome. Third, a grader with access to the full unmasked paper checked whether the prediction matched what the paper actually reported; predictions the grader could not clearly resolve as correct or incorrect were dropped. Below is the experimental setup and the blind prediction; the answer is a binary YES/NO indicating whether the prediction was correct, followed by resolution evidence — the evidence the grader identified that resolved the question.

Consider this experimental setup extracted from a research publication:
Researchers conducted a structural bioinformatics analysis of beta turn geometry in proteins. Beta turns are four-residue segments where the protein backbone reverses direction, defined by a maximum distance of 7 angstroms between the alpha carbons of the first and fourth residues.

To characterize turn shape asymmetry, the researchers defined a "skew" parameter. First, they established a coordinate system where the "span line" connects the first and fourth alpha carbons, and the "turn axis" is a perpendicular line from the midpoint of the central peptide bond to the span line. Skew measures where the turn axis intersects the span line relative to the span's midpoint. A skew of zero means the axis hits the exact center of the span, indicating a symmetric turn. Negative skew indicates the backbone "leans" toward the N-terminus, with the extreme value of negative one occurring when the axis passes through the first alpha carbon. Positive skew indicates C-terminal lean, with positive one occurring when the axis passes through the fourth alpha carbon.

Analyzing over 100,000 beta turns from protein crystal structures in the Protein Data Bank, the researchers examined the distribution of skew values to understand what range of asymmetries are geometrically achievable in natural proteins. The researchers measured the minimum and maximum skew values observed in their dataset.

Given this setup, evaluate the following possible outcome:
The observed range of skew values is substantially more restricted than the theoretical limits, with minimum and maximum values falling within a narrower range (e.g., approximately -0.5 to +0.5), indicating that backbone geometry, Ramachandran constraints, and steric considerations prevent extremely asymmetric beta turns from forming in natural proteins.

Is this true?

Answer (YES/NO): NO